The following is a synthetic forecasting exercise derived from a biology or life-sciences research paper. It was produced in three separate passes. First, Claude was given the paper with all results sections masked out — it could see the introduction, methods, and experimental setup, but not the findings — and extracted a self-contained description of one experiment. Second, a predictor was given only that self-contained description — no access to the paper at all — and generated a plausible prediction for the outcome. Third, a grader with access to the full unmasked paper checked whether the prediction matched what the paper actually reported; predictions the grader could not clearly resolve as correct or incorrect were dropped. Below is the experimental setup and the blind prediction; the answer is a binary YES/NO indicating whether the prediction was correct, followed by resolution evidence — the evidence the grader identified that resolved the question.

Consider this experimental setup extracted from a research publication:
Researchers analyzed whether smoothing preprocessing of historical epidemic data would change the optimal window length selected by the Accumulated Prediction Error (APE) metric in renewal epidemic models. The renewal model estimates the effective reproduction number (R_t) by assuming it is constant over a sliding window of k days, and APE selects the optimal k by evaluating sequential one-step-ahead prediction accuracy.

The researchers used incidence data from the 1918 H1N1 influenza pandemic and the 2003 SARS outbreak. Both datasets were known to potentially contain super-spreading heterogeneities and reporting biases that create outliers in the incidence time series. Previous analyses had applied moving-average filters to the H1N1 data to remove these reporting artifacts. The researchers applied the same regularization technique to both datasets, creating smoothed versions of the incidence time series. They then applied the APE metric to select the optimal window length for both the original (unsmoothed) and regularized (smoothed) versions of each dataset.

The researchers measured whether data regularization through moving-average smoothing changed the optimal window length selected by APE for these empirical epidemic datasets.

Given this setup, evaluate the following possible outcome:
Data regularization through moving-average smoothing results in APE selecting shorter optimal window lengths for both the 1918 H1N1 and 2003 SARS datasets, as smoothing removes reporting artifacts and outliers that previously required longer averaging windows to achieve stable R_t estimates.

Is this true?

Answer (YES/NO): NO